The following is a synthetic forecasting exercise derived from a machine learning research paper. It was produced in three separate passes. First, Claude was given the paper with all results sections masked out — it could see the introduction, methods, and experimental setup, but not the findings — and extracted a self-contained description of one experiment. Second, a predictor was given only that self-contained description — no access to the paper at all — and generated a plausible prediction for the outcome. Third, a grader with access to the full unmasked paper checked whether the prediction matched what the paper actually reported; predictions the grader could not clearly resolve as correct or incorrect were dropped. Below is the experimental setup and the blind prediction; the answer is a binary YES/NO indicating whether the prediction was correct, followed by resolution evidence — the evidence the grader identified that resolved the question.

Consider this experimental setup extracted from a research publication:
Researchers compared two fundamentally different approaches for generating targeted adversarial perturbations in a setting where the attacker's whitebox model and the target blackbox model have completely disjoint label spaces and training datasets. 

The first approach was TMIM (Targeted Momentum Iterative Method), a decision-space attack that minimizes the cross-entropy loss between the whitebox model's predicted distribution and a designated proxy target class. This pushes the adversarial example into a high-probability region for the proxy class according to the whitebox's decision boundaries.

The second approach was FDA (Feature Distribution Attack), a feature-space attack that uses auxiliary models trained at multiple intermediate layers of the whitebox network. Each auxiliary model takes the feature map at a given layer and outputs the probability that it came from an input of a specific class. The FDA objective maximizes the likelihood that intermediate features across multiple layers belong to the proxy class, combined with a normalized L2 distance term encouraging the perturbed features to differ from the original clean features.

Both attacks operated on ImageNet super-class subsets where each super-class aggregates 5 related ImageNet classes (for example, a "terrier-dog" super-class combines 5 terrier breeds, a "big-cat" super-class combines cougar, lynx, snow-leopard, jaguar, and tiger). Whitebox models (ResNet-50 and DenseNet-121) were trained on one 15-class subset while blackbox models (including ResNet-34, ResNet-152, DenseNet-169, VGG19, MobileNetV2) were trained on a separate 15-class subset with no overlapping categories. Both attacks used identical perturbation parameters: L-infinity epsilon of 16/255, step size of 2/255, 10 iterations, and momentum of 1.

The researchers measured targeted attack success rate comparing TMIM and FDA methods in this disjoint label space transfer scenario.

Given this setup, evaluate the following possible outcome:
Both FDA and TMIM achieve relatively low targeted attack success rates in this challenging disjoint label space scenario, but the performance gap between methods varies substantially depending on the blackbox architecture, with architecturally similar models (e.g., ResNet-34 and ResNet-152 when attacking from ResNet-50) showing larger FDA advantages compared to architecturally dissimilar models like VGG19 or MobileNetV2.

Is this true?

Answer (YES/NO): NO